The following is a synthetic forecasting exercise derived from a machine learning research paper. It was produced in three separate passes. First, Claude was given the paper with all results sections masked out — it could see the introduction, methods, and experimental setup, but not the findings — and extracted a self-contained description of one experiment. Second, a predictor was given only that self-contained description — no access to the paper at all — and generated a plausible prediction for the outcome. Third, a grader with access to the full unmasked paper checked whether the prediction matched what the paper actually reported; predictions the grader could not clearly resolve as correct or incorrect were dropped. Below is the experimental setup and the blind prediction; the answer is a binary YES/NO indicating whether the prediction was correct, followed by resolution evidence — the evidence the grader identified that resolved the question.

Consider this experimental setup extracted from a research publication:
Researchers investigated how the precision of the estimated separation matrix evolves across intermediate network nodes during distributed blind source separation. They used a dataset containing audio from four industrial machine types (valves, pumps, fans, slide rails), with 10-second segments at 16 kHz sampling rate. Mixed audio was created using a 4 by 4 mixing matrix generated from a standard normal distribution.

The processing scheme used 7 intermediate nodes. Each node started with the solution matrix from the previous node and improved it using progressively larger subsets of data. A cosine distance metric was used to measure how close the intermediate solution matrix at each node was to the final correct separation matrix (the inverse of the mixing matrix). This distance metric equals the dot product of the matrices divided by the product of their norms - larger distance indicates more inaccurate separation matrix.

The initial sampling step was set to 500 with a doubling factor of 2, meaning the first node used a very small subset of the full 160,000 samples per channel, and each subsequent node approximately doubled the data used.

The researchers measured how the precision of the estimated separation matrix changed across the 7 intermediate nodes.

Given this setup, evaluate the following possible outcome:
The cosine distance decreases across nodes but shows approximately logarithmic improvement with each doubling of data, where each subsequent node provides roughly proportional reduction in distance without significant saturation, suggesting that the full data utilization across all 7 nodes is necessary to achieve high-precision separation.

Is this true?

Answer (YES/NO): NO